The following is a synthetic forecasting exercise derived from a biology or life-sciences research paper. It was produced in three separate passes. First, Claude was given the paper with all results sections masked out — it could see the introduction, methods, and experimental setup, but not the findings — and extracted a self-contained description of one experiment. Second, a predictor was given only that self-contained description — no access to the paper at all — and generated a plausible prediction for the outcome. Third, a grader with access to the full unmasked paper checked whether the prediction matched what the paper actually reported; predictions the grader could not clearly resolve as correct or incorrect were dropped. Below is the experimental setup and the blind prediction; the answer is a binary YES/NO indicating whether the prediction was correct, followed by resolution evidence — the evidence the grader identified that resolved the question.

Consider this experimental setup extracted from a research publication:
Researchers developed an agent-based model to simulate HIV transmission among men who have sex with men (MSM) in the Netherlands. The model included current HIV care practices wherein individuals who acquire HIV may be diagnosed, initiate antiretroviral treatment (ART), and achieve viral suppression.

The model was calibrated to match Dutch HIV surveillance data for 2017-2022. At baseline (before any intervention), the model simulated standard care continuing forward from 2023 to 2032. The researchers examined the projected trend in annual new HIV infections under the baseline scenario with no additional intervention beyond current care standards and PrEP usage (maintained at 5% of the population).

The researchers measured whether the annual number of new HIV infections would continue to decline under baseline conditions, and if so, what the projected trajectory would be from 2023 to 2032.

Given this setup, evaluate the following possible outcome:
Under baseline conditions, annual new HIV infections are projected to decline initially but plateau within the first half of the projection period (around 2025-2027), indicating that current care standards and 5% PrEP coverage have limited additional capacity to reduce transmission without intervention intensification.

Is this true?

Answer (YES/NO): NO